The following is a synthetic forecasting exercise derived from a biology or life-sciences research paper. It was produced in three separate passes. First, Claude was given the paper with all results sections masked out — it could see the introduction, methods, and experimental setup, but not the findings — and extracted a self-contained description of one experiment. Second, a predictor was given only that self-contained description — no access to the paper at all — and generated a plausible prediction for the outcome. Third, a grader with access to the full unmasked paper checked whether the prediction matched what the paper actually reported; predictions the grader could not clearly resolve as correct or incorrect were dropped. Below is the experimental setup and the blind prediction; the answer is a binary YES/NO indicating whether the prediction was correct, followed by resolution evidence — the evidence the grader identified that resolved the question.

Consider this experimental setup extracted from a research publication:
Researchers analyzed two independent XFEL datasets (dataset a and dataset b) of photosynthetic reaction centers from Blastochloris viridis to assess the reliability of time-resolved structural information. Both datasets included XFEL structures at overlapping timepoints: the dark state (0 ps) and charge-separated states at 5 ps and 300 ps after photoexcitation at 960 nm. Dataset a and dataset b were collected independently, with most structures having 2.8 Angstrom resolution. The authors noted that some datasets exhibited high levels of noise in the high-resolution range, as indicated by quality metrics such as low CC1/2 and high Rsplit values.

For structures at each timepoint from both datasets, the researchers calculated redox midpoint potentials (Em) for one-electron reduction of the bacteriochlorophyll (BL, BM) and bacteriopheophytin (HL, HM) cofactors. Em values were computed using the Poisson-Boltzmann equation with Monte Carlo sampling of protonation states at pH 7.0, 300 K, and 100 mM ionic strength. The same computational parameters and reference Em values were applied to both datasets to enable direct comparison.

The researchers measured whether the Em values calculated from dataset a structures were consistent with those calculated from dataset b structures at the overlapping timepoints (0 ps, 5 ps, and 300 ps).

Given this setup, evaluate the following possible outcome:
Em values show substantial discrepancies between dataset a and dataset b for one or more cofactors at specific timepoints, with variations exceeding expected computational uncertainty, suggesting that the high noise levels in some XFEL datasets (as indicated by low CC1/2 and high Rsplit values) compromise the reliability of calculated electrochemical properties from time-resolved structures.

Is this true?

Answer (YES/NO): YES